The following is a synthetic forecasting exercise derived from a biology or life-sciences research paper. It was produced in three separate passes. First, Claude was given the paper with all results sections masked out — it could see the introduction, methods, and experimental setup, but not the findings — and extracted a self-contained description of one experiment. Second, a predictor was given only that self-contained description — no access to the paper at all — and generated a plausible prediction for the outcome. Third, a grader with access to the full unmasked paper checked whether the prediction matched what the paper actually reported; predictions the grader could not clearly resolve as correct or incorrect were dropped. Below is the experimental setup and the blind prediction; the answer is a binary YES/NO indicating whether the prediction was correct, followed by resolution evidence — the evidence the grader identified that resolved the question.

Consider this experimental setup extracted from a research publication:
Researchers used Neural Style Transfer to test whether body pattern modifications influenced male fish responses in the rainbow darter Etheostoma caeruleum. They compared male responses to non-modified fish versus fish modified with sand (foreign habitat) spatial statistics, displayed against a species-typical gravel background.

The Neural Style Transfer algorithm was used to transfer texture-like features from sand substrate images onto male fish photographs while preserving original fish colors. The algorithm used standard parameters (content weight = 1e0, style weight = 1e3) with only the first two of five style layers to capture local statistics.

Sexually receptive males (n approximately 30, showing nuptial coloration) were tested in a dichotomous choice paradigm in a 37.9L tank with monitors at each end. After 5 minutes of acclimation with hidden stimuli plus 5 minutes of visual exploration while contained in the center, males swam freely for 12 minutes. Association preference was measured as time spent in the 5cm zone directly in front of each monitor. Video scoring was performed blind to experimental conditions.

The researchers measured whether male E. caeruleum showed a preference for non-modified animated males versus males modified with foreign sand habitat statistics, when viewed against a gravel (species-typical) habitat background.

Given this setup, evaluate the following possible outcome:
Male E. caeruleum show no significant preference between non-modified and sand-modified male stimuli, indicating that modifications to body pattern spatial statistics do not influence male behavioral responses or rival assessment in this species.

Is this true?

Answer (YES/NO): NO